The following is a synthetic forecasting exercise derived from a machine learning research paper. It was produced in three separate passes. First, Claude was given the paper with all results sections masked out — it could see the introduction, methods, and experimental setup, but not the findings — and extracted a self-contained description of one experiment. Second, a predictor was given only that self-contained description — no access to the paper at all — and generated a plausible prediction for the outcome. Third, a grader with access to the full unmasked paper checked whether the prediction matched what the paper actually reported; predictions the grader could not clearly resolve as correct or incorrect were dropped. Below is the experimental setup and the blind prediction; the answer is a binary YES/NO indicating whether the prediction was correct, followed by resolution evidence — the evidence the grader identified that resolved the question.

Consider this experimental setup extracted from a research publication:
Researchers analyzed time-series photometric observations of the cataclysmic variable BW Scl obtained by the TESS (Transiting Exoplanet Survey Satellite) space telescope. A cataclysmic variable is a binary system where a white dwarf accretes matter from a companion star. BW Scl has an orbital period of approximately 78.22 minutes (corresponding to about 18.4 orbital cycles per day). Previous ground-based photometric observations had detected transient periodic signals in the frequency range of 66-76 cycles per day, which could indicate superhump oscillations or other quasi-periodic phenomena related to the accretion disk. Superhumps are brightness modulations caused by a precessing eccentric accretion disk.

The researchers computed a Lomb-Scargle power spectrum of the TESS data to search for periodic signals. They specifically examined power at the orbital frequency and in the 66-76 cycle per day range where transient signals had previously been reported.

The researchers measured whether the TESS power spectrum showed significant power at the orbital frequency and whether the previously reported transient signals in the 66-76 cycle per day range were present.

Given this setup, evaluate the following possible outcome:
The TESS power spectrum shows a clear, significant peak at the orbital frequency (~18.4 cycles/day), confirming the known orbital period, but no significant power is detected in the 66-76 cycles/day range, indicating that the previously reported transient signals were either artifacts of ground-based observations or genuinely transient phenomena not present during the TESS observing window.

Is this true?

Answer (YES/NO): NO